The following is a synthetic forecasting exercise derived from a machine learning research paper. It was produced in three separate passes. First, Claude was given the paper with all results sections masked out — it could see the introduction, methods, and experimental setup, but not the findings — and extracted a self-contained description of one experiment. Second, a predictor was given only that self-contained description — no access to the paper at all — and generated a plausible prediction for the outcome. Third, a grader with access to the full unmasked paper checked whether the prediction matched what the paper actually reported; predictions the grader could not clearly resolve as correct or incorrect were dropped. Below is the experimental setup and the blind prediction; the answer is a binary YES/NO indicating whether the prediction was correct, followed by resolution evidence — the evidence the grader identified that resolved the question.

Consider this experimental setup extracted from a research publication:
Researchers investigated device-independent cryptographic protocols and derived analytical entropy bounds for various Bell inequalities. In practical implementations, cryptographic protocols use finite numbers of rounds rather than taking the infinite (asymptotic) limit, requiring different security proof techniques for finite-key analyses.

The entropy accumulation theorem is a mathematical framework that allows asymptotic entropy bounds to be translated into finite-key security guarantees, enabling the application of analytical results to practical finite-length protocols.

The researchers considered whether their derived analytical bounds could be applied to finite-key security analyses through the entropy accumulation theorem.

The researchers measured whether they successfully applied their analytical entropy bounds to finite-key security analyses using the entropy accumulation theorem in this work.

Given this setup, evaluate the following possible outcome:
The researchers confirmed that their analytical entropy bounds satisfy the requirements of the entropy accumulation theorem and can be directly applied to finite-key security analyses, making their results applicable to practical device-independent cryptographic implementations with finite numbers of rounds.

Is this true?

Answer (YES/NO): NO